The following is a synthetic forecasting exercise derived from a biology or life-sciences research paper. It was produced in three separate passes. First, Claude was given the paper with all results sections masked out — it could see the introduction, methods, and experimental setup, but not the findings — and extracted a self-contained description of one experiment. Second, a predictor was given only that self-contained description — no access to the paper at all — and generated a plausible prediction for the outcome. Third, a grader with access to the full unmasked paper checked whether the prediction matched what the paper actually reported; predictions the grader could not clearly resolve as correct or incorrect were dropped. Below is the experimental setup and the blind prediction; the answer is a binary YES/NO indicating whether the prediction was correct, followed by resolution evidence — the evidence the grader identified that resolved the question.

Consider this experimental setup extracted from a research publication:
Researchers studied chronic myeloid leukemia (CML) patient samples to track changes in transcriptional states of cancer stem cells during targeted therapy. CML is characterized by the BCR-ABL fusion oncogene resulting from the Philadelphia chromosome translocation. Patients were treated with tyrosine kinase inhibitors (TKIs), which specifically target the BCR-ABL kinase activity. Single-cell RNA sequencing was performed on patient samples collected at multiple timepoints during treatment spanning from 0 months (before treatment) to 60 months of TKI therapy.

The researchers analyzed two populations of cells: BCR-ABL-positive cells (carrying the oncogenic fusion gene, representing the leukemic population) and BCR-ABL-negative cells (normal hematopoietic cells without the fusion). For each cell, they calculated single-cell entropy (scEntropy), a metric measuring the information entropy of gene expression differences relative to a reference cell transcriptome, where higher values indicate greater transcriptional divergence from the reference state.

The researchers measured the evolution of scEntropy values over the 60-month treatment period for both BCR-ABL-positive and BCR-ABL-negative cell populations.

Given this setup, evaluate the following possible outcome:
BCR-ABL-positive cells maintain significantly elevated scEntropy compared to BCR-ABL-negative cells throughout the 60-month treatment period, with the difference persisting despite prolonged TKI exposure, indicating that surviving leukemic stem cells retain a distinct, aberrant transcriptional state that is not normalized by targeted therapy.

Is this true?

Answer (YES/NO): NO